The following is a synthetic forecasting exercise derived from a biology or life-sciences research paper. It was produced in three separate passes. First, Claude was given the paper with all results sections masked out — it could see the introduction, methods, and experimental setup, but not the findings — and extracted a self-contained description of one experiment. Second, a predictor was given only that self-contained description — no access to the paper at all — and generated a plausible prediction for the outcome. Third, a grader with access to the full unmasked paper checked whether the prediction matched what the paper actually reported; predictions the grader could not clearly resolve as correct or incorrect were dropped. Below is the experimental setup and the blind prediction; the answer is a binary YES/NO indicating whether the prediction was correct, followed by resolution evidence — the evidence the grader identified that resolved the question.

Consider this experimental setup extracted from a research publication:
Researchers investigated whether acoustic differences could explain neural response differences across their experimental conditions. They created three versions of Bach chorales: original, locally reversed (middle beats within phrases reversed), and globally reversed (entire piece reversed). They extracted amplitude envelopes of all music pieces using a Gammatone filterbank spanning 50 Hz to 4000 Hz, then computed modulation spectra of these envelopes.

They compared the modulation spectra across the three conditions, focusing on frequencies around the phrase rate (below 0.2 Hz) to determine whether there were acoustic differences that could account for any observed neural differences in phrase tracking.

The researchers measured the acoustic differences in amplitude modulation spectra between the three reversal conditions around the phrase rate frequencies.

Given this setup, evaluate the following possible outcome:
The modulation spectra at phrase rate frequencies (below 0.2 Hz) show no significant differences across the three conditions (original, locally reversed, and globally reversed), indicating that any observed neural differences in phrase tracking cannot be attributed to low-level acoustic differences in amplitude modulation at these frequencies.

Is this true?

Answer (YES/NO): YES